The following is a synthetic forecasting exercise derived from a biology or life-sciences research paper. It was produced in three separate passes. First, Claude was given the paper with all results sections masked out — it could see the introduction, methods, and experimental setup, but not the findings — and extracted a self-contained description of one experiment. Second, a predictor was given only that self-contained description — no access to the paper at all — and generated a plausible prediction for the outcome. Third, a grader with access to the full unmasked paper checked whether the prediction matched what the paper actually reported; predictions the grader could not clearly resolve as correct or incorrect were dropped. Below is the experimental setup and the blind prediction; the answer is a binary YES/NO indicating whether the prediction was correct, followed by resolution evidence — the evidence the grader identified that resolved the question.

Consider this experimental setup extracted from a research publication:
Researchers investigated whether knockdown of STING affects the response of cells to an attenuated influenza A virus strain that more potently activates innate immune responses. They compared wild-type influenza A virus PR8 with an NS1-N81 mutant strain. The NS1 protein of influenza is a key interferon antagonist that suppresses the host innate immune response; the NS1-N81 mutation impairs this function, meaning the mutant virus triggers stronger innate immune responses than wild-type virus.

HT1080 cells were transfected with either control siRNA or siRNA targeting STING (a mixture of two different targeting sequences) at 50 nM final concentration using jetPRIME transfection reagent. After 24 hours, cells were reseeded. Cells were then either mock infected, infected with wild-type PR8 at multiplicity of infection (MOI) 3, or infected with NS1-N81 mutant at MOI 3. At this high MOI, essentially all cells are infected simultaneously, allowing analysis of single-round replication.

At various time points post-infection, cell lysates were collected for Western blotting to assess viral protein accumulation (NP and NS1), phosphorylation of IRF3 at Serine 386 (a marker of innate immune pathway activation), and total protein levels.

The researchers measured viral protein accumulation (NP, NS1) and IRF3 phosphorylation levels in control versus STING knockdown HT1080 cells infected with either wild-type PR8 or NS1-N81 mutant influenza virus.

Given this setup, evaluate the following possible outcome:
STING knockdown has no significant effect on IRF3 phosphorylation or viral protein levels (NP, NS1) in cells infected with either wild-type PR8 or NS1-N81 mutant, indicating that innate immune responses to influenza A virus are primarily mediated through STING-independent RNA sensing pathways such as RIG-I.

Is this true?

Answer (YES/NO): NO